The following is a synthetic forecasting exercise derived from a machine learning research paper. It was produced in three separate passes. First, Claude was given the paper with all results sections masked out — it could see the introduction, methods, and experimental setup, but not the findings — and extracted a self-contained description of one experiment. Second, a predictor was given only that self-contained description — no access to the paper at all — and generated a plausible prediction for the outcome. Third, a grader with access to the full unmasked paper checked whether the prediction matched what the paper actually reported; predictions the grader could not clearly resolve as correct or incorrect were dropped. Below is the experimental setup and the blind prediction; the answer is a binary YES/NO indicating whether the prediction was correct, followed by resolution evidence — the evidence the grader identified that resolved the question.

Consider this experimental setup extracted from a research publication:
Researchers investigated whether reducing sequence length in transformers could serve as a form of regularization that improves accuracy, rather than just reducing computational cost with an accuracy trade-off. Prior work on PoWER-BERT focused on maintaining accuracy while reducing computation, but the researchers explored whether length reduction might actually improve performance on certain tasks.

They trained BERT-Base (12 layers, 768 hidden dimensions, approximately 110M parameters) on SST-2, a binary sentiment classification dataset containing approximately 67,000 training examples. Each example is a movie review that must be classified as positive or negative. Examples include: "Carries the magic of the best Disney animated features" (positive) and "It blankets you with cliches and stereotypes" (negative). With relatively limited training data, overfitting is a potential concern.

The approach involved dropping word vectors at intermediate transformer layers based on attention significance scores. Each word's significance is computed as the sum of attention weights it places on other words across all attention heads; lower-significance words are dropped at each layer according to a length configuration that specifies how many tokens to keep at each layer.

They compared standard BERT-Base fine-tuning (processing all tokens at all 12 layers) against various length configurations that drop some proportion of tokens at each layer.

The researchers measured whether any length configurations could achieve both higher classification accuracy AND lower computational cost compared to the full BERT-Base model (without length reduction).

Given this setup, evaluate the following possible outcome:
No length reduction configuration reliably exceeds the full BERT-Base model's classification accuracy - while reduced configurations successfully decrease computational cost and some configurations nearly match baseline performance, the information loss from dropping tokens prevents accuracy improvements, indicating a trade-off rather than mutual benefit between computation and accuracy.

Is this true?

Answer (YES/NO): NO